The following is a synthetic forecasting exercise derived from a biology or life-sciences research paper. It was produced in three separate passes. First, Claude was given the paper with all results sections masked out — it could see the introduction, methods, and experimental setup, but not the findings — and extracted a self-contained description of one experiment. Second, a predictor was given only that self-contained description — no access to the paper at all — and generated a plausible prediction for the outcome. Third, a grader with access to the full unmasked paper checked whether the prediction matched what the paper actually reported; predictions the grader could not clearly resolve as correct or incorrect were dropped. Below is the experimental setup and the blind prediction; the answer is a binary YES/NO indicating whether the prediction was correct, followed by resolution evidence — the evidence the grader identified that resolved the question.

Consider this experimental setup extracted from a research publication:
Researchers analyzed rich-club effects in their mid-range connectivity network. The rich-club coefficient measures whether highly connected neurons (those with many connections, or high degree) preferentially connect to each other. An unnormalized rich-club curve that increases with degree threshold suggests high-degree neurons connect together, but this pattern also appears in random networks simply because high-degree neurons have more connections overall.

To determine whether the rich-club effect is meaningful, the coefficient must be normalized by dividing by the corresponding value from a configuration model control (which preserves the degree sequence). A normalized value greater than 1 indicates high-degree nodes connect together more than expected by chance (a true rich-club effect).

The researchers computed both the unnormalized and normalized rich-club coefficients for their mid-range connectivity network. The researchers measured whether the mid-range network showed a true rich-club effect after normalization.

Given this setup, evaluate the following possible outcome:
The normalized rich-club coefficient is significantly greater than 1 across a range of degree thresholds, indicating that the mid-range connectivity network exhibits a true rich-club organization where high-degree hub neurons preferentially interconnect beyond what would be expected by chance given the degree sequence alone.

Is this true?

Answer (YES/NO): NO